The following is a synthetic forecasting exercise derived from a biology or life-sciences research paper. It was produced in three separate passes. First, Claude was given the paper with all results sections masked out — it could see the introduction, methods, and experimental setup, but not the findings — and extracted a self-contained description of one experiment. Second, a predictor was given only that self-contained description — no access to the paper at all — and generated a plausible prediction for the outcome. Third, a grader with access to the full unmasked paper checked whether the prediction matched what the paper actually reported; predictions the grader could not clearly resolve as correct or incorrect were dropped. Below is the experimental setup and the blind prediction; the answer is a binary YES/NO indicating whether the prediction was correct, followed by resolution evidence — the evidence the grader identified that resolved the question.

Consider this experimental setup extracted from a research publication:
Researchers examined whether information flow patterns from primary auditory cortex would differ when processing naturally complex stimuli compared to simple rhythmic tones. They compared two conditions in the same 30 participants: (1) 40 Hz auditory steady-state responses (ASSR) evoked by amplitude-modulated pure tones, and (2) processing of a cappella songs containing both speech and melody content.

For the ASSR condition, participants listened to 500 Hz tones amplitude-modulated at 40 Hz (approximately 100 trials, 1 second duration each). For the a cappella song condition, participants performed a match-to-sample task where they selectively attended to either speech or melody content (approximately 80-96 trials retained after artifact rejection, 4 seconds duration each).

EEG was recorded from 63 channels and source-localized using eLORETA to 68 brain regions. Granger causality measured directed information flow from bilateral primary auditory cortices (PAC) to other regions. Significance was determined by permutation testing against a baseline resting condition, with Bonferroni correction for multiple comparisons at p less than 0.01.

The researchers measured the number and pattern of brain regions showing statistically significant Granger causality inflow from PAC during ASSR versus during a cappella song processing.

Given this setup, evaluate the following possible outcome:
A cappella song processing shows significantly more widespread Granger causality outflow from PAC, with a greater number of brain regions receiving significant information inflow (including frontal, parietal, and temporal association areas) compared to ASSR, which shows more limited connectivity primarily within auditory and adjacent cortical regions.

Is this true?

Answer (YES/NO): YES